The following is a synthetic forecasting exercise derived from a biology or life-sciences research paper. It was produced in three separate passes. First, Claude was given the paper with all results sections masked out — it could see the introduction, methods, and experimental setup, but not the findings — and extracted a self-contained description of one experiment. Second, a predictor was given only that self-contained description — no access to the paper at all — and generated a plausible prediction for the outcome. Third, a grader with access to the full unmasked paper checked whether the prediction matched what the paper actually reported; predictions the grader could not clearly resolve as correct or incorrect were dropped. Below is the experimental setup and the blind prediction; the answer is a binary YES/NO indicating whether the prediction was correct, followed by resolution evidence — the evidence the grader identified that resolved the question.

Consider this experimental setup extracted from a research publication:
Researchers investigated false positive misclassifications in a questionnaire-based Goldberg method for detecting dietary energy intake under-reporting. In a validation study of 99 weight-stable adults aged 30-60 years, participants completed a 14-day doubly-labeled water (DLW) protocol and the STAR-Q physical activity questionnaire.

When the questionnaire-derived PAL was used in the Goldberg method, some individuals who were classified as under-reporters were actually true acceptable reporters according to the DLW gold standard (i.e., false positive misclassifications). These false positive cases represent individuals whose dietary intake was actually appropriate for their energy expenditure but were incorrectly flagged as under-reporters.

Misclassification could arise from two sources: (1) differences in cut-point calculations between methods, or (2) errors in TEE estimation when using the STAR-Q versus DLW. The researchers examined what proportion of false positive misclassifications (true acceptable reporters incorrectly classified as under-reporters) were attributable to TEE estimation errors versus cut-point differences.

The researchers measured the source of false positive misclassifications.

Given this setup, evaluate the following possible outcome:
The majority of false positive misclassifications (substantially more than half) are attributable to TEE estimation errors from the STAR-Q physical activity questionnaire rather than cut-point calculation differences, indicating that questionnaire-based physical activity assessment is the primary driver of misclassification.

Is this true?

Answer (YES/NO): YES